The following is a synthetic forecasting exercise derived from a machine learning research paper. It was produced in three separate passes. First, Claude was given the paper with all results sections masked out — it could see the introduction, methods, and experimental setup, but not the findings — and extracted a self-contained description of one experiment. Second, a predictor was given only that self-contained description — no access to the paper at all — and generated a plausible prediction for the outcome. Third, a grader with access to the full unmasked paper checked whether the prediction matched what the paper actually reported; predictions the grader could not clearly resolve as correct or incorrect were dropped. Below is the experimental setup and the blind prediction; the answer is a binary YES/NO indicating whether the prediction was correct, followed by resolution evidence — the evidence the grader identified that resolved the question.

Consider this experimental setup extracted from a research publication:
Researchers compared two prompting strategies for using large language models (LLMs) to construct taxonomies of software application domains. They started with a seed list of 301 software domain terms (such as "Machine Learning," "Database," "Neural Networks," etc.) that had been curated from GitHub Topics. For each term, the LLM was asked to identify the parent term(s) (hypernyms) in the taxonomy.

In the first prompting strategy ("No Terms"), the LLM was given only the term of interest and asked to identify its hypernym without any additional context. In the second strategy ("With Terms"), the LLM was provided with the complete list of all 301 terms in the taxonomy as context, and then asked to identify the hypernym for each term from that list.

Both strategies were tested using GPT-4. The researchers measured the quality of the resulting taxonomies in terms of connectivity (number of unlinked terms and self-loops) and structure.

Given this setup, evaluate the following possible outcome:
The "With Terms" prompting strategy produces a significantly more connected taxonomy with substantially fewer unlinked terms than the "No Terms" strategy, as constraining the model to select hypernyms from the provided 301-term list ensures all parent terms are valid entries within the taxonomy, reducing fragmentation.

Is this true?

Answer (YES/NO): YES